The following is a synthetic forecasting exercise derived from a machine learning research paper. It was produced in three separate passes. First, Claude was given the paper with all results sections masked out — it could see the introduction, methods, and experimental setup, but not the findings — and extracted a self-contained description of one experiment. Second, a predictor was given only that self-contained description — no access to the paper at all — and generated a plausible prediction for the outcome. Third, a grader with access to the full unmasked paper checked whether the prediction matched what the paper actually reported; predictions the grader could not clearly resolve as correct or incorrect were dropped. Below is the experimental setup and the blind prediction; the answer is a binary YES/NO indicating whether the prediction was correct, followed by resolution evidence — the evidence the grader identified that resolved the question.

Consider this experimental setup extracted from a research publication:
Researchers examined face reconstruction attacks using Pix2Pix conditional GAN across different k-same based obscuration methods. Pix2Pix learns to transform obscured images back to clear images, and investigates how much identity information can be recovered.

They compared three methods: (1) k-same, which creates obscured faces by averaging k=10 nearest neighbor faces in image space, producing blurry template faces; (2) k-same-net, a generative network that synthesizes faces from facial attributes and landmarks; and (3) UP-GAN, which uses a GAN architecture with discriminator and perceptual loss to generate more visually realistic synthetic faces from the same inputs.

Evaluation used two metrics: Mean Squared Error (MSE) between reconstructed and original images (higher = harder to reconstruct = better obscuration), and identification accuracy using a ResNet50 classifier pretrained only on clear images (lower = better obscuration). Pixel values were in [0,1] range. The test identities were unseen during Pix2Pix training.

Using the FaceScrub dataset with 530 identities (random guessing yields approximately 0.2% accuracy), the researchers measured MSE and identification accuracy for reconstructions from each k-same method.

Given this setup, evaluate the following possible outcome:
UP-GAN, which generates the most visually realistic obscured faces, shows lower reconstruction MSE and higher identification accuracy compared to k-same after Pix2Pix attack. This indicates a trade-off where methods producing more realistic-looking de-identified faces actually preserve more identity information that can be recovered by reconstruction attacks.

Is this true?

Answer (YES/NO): NO